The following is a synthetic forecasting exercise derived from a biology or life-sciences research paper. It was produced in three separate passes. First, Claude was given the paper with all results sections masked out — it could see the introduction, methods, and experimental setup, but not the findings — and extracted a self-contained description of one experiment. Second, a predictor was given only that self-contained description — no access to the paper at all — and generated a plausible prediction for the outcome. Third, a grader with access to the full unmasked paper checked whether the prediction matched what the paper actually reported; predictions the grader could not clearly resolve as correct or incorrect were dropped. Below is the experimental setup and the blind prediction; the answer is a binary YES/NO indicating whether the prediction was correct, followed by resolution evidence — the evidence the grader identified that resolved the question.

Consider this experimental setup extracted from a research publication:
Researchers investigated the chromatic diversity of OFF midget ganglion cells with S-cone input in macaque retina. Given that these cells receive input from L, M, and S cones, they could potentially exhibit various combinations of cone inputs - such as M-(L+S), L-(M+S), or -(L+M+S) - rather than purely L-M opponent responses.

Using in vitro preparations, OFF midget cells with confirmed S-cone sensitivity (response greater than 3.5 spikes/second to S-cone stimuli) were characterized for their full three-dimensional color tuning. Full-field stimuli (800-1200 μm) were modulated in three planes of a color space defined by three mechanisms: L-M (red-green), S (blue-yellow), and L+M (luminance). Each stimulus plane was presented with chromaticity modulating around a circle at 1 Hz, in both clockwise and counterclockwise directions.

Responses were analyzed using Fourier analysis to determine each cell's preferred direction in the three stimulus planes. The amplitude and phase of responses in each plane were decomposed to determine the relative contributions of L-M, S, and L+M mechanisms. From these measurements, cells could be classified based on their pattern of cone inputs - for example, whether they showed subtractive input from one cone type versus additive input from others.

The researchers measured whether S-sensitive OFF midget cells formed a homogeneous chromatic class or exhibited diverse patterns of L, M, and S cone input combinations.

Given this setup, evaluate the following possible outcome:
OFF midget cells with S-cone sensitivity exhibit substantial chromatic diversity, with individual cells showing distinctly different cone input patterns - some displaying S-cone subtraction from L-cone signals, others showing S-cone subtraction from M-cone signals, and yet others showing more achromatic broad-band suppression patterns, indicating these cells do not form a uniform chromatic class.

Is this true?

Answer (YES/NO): YES